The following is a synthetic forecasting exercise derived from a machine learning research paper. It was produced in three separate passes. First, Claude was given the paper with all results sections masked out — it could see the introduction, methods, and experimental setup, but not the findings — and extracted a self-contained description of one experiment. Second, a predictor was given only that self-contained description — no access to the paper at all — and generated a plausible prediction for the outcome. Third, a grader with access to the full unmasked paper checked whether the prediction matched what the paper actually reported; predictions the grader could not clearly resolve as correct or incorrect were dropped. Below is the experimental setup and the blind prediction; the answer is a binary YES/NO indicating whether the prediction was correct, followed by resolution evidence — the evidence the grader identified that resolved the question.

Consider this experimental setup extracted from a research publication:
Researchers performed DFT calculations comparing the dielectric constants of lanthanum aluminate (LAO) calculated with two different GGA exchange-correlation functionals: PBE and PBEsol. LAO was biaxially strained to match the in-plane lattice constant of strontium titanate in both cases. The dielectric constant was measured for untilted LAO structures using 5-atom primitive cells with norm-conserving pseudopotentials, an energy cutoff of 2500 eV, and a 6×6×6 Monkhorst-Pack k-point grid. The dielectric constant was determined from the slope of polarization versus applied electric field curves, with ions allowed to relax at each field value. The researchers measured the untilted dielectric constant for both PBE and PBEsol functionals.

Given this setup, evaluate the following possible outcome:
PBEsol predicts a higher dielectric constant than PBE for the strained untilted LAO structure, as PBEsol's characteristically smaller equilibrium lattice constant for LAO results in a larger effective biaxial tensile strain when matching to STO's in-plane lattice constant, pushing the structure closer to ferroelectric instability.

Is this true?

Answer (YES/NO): NO